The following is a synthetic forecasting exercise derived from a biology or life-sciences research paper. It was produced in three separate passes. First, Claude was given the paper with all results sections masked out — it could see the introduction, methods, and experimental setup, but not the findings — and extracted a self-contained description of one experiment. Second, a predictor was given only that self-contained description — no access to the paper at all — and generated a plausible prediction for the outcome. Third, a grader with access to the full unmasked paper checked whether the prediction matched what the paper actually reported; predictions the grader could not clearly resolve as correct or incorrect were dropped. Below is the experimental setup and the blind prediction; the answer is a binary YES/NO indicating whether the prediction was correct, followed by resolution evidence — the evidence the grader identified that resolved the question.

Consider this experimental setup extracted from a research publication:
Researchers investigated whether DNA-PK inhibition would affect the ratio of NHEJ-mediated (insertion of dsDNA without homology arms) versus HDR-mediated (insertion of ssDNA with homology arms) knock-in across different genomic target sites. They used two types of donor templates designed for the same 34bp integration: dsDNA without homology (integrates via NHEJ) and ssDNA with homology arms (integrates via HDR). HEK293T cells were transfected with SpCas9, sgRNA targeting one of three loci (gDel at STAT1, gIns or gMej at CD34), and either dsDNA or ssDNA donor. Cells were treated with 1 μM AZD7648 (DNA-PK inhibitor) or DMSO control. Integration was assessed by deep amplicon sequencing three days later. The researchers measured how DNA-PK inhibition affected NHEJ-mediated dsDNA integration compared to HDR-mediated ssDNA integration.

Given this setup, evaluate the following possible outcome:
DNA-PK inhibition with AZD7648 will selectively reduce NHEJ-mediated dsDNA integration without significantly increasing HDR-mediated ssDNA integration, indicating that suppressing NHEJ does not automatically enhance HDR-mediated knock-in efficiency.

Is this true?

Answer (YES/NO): NO